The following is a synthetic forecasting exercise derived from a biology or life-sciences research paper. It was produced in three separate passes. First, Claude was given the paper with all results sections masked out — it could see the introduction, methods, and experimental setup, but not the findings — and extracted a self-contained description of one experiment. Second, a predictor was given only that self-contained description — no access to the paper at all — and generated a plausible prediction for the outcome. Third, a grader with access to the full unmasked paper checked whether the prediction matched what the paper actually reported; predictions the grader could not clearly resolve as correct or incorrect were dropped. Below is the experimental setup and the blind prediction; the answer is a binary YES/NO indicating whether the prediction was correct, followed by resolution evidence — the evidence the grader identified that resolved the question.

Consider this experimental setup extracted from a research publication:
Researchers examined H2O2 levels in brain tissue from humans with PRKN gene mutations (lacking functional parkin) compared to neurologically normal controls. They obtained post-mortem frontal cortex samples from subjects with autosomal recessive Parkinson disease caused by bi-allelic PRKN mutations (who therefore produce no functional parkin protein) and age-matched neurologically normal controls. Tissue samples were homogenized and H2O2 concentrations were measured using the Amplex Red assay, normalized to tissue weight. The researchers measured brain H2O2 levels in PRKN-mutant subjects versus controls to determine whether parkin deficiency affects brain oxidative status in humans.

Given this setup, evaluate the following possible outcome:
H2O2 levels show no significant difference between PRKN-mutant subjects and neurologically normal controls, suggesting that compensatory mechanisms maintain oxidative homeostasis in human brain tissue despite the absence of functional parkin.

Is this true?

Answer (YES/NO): NO